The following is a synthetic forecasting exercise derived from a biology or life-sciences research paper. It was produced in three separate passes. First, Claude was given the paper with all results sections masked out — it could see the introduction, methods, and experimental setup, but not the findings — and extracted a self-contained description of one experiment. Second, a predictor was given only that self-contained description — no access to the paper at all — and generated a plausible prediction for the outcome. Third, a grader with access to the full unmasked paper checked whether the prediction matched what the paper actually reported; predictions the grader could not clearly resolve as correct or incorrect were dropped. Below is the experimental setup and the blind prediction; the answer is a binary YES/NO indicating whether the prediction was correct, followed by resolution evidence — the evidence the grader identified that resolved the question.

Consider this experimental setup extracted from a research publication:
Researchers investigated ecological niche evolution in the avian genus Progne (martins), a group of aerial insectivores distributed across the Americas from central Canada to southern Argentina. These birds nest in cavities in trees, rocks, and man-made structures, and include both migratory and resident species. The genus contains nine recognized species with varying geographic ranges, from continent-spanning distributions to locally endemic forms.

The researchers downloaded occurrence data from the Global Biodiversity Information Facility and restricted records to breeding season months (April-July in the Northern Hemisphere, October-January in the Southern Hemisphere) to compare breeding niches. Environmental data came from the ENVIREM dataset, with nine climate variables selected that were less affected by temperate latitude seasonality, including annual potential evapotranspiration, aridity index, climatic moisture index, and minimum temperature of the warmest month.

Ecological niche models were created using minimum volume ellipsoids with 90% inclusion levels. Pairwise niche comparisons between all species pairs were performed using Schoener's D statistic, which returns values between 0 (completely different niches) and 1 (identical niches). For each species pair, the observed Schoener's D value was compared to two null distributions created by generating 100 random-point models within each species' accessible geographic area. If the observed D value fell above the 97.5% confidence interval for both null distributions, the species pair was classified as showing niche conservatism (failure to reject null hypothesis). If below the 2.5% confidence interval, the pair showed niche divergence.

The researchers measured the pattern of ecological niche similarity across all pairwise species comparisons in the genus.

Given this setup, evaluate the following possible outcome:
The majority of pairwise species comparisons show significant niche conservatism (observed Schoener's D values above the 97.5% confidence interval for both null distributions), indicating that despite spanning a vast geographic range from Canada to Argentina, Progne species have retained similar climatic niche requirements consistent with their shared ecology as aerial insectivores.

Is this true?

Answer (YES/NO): NO